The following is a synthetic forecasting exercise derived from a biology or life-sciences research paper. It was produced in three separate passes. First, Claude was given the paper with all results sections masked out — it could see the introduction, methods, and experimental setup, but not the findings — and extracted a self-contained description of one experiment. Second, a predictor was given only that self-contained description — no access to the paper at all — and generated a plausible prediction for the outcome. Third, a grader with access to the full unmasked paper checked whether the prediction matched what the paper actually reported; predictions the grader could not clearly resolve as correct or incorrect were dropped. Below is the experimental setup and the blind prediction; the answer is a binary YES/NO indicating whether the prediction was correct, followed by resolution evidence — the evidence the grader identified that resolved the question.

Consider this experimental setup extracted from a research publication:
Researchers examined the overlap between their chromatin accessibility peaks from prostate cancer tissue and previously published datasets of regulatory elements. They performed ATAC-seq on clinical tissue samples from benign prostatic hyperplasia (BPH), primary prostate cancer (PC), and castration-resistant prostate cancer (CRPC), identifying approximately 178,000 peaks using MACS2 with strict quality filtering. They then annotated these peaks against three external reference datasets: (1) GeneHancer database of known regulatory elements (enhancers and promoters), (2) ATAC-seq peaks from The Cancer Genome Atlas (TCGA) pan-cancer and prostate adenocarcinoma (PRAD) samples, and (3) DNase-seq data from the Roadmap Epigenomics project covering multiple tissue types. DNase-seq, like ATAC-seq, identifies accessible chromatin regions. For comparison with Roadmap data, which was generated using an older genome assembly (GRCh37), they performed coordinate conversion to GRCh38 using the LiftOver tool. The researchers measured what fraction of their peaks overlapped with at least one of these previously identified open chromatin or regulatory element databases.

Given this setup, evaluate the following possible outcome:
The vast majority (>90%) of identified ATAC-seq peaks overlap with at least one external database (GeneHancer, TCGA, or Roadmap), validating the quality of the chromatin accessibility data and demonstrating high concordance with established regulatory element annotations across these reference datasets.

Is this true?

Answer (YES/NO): NO